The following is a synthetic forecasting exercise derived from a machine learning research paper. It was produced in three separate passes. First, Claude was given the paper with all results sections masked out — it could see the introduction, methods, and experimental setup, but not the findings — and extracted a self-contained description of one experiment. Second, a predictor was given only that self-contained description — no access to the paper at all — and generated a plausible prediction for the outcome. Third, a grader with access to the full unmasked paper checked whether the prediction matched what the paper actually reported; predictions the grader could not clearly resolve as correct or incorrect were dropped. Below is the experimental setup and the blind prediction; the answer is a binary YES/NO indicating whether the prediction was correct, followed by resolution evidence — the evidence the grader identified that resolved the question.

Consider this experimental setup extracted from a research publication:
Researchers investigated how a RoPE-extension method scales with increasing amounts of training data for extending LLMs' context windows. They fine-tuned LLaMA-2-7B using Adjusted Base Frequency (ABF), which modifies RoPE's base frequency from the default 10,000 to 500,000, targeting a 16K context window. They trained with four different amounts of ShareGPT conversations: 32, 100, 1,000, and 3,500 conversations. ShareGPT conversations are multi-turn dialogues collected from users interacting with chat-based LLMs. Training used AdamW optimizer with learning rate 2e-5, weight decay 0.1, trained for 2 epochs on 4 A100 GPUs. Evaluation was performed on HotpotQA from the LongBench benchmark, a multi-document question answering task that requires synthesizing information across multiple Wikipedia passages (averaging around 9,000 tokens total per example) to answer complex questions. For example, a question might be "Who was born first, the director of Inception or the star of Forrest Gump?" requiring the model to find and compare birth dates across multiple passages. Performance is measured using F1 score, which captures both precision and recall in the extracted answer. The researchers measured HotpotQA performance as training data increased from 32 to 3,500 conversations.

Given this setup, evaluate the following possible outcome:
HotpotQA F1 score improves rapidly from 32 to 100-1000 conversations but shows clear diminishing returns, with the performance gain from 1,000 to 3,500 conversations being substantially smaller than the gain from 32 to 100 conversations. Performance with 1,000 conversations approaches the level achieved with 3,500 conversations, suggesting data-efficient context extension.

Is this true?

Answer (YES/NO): NO